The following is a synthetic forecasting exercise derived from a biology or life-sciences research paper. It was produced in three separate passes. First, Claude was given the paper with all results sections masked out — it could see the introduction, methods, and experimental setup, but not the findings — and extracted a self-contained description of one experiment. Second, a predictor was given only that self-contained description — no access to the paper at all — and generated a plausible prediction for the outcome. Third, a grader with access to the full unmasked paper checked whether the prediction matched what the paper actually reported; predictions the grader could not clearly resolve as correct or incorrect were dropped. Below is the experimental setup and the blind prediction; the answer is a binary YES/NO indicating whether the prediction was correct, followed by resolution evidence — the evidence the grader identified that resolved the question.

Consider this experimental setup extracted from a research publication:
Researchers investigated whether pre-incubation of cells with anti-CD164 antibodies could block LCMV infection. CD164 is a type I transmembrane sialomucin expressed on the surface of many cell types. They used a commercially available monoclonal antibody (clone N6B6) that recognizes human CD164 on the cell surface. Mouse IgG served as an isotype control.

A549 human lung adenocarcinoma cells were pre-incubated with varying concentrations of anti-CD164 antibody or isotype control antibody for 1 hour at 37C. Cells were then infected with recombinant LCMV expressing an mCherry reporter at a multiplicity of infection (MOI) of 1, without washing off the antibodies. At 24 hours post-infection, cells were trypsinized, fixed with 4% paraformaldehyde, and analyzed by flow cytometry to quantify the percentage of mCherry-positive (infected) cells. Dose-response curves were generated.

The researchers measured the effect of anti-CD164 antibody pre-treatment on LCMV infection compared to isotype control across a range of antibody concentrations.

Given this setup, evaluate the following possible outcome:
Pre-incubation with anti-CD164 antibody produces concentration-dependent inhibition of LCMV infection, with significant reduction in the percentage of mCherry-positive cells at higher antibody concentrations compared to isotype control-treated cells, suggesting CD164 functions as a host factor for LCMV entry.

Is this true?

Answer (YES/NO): YES